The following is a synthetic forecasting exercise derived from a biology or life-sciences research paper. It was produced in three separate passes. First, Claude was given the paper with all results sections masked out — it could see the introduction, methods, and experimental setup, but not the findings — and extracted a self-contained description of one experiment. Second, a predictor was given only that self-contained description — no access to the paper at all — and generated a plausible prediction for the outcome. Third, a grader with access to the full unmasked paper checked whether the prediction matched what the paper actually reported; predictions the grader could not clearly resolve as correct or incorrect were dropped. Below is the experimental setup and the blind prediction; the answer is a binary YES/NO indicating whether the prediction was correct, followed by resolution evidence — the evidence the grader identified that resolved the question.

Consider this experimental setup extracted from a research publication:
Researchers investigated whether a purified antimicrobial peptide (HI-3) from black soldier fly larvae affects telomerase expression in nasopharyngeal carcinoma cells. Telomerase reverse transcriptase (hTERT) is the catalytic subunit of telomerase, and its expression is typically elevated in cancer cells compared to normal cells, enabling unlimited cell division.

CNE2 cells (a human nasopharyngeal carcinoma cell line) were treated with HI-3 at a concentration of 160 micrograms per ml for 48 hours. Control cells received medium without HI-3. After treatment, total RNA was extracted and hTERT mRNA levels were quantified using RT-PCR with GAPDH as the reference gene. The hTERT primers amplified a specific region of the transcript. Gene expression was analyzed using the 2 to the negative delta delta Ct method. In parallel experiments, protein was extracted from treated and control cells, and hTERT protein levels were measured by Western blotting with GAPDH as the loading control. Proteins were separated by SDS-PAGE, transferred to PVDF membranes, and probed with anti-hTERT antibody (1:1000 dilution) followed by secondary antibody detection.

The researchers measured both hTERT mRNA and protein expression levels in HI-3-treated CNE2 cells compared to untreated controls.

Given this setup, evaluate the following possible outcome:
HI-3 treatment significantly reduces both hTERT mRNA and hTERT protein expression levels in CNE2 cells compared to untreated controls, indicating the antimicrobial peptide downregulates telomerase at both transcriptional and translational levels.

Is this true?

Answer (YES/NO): YES